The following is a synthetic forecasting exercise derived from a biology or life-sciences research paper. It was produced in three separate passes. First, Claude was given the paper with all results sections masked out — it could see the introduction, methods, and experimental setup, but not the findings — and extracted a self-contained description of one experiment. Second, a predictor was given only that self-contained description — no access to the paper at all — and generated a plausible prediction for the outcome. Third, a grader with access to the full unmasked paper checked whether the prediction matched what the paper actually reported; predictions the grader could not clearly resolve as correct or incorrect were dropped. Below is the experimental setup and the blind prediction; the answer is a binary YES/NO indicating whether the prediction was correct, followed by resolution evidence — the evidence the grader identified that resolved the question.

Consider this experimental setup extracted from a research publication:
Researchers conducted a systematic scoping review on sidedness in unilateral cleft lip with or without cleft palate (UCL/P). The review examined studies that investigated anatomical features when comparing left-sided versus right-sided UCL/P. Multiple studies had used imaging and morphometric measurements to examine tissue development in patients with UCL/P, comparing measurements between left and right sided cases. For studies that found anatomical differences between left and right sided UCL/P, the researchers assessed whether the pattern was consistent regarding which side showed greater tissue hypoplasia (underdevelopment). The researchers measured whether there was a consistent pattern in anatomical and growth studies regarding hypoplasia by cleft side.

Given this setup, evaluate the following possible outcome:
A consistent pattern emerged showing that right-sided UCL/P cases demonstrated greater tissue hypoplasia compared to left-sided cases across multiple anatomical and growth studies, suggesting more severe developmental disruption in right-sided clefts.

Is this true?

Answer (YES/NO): YES